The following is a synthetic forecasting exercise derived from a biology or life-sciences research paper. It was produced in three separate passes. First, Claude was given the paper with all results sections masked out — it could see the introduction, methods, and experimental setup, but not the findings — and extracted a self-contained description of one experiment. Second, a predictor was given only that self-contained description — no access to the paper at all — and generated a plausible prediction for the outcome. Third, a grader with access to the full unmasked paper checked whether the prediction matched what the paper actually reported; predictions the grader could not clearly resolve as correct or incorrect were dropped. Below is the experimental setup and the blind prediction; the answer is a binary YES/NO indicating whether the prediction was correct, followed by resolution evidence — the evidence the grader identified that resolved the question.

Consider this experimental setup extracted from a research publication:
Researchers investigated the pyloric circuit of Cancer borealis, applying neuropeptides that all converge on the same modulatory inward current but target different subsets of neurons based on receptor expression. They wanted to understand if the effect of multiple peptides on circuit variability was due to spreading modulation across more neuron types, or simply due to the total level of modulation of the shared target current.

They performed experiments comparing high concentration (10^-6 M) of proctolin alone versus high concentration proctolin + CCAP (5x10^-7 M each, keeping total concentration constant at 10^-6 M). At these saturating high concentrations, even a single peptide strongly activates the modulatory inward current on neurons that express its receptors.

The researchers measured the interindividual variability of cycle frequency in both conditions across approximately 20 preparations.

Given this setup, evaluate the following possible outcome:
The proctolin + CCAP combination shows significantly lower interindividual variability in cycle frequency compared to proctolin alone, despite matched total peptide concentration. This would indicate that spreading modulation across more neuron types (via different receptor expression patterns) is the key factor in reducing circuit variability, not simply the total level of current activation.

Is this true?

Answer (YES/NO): NO